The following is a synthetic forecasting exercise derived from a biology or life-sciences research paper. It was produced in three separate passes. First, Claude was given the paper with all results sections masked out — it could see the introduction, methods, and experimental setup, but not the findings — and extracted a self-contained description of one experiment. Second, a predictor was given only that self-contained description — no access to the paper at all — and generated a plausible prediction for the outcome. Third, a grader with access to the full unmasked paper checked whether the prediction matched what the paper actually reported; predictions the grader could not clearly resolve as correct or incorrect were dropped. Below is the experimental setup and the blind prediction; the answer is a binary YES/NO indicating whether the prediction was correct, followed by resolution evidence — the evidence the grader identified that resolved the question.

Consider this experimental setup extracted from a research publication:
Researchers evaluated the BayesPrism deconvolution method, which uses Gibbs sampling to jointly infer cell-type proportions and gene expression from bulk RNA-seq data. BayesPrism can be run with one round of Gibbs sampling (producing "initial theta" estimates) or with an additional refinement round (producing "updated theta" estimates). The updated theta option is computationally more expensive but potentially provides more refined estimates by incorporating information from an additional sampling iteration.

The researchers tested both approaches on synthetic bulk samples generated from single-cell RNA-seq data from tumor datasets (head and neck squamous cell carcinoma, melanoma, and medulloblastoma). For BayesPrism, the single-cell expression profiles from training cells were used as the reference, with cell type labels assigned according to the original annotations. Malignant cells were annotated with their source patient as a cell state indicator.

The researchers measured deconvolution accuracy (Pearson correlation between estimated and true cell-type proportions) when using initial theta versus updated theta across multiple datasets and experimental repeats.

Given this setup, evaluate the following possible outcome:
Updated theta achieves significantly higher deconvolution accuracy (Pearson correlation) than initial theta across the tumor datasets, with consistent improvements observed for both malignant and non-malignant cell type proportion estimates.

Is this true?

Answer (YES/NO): NO